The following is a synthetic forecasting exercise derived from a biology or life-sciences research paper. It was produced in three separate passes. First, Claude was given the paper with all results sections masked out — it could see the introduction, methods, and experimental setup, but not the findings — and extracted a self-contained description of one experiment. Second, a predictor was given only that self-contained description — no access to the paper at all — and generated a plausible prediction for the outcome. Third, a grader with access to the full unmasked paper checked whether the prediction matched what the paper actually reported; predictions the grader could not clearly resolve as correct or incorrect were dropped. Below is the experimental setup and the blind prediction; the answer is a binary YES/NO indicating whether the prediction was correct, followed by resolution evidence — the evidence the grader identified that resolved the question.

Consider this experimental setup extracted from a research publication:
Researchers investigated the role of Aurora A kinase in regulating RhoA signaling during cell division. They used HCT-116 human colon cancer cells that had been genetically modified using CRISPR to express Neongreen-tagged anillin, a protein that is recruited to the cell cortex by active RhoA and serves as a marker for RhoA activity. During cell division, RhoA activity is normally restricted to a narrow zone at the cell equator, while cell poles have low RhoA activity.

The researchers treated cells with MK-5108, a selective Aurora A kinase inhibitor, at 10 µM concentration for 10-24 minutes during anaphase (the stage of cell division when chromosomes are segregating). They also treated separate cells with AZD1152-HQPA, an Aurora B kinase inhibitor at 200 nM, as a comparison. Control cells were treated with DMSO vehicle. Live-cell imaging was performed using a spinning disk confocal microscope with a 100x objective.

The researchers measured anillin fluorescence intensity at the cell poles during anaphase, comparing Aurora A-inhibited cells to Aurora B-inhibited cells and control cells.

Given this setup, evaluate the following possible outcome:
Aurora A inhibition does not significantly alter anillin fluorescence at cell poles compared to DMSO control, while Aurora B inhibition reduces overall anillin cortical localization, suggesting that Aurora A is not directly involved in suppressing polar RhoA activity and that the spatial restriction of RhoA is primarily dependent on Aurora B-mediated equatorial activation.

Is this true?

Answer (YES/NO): NO